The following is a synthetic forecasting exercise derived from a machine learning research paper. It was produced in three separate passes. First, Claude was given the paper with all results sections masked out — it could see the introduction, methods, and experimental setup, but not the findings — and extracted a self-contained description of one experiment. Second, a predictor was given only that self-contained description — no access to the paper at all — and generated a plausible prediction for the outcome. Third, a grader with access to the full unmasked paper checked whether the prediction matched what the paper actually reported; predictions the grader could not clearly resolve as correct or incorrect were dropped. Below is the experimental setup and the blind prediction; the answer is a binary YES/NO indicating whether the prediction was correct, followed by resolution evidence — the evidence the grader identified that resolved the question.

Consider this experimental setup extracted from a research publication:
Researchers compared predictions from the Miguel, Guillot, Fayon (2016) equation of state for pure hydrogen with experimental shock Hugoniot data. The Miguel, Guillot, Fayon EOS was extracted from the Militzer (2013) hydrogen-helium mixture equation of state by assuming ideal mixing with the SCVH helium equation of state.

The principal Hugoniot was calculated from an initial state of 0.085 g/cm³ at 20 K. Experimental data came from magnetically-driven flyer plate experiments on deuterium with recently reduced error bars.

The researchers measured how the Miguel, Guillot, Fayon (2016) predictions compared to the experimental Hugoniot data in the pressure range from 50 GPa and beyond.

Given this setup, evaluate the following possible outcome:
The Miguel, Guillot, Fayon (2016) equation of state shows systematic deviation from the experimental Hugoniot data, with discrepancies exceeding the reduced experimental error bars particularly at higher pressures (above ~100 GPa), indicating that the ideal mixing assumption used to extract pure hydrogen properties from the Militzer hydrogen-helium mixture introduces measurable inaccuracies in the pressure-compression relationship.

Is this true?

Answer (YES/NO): NO